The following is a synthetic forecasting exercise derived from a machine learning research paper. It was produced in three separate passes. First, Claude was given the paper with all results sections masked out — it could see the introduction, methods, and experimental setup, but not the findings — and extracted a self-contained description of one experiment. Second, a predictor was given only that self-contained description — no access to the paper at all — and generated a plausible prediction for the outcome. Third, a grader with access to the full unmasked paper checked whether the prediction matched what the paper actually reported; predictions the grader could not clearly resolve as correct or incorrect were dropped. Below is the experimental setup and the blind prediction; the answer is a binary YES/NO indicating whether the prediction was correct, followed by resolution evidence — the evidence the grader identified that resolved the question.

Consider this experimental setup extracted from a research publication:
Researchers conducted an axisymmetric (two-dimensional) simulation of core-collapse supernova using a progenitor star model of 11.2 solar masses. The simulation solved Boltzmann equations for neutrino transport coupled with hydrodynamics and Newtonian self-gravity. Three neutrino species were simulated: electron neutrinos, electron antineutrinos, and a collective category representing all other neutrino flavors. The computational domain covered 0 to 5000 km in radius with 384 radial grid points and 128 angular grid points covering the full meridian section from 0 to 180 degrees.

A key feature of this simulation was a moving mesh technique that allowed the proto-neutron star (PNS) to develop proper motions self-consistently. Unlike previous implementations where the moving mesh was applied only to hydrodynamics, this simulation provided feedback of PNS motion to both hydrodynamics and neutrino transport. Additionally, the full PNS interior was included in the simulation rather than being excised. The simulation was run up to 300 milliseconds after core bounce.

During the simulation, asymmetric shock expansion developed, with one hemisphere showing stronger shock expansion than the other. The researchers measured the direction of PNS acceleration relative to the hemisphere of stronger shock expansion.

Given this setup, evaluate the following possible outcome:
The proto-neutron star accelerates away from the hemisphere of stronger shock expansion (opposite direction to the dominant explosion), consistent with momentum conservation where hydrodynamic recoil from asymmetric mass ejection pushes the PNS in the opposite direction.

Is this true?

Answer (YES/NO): YES